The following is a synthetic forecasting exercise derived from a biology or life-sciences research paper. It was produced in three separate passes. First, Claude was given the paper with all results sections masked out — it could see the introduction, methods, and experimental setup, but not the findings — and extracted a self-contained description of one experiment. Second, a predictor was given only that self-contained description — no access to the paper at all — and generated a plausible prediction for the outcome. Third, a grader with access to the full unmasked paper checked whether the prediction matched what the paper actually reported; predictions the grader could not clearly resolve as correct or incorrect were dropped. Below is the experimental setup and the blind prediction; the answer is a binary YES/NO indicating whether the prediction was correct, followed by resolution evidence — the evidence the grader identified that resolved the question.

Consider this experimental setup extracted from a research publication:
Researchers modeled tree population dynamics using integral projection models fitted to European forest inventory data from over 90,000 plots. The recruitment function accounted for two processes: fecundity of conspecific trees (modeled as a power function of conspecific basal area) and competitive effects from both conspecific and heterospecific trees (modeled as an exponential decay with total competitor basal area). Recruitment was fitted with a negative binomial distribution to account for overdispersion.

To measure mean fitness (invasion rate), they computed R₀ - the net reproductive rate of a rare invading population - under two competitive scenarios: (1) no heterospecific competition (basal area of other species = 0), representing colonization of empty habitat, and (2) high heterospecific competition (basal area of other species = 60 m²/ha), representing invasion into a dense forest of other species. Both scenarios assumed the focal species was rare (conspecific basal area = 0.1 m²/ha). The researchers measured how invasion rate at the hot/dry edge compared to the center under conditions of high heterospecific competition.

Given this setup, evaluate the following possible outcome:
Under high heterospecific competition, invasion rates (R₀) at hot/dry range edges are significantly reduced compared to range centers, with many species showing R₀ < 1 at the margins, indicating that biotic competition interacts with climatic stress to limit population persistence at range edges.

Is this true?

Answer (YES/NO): NO